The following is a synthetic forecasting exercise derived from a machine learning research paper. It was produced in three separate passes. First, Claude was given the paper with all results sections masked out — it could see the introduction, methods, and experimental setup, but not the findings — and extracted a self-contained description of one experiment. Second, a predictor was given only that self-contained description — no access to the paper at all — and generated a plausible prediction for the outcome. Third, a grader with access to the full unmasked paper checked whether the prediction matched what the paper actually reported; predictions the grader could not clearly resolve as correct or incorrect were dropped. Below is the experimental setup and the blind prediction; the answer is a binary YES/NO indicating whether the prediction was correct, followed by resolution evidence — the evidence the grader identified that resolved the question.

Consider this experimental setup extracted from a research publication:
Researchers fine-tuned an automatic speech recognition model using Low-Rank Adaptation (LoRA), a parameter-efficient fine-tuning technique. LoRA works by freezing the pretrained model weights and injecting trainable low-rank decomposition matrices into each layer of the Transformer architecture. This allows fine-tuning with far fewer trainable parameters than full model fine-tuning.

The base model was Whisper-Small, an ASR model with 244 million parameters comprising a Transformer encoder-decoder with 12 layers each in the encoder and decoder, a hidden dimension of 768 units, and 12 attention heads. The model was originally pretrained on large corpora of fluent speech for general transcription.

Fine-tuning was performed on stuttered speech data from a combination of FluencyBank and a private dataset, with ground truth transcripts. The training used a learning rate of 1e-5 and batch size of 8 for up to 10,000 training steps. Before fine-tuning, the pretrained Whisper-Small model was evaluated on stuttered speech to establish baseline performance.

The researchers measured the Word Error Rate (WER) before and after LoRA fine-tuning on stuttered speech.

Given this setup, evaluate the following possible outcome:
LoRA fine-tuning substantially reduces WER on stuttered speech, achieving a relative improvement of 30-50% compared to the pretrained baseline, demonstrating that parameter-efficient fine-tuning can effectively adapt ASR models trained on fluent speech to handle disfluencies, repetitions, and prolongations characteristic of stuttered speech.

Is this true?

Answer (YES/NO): NO